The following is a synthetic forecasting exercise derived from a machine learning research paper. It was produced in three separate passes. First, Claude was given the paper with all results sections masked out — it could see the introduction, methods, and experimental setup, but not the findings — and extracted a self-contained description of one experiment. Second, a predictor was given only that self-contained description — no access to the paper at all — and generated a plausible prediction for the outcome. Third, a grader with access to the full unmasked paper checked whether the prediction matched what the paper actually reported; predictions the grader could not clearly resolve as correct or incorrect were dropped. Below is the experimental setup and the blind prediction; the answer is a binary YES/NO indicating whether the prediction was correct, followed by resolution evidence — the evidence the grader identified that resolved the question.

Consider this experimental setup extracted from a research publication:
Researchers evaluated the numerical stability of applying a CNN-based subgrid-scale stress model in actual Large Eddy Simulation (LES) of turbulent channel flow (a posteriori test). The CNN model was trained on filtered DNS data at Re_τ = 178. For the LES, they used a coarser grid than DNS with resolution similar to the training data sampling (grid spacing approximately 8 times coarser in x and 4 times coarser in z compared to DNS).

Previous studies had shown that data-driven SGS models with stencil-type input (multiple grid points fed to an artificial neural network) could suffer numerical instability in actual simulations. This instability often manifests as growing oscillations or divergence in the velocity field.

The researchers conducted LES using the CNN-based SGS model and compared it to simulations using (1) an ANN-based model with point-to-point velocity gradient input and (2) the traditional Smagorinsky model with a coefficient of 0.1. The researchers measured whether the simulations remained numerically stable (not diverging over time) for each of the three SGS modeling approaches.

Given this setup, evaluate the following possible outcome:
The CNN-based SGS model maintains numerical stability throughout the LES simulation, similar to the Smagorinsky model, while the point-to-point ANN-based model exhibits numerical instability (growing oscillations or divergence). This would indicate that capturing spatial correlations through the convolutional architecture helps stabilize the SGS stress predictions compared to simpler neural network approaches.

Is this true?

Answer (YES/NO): YES